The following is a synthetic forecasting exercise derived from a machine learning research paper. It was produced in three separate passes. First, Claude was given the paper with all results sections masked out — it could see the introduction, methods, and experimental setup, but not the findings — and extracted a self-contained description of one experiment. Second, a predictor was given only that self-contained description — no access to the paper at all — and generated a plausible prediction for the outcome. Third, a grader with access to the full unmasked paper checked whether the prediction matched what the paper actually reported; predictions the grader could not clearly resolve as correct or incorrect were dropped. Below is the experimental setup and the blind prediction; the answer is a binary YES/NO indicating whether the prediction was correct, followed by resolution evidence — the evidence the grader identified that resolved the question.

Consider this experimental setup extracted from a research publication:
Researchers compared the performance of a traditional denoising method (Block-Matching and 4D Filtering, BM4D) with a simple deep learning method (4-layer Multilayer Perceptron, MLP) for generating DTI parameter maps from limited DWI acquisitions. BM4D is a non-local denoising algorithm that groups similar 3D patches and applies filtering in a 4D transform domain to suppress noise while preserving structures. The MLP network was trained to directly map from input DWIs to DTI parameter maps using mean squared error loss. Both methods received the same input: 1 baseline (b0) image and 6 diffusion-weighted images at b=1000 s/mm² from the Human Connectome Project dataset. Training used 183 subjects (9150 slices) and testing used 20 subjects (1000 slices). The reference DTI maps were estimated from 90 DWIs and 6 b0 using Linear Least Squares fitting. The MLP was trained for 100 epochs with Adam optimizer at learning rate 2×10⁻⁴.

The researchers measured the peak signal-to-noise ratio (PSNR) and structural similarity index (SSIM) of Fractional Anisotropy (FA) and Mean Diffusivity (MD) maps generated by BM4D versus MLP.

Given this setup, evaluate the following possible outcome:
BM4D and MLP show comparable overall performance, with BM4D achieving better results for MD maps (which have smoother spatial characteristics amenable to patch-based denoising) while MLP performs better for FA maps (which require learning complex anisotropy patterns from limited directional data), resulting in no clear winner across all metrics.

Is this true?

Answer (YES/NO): NO